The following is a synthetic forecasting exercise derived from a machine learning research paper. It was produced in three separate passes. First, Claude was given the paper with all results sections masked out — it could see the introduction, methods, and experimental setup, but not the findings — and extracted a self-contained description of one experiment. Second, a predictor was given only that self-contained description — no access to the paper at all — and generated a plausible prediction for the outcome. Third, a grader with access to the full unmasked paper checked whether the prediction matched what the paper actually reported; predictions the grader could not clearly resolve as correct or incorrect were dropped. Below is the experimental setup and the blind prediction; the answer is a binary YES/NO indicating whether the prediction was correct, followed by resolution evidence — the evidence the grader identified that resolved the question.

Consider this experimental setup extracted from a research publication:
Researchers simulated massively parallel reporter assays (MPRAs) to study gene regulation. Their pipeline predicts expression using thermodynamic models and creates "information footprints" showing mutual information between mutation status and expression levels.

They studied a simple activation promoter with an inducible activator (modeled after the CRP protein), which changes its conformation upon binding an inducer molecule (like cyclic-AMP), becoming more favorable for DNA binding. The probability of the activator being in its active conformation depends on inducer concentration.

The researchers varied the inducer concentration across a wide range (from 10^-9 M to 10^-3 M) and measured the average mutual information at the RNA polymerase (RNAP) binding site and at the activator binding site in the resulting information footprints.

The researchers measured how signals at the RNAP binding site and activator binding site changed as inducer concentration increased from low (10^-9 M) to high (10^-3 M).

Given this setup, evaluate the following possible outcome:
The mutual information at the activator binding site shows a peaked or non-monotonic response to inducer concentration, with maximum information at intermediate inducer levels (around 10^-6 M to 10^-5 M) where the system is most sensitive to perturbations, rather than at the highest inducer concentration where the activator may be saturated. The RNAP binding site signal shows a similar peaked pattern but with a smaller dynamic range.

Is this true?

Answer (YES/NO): NO